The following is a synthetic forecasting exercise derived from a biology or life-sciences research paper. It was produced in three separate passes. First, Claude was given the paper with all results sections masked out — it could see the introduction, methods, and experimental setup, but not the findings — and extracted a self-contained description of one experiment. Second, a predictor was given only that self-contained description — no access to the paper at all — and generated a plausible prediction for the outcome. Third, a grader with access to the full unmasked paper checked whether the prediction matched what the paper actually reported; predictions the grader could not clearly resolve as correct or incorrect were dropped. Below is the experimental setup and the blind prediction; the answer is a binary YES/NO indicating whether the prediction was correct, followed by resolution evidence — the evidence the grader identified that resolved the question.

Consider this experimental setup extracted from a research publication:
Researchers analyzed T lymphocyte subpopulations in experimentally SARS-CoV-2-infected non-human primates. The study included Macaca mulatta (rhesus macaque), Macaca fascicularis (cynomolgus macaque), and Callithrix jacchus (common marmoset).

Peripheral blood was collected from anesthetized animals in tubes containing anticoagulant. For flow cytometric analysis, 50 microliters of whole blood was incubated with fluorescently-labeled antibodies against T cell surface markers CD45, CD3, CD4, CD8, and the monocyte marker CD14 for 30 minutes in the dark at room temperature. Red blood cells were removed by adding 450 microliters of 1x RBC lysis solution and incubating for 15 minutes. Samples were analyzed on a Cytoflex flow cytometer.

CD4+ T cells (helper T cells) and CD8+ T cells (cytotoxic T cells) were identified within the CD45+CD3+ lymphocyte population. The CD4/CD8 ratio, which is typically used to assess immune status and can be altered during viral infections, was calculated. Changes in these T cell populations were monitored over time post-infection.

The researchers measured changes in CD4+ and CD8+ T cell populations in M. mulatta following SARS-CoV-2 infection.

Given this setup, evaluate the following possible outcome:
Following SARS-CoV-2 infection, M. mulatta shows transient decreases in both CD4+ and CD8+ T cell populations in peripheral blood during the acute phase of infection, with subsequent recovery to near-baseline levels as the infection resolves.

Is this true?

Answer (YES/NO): NO